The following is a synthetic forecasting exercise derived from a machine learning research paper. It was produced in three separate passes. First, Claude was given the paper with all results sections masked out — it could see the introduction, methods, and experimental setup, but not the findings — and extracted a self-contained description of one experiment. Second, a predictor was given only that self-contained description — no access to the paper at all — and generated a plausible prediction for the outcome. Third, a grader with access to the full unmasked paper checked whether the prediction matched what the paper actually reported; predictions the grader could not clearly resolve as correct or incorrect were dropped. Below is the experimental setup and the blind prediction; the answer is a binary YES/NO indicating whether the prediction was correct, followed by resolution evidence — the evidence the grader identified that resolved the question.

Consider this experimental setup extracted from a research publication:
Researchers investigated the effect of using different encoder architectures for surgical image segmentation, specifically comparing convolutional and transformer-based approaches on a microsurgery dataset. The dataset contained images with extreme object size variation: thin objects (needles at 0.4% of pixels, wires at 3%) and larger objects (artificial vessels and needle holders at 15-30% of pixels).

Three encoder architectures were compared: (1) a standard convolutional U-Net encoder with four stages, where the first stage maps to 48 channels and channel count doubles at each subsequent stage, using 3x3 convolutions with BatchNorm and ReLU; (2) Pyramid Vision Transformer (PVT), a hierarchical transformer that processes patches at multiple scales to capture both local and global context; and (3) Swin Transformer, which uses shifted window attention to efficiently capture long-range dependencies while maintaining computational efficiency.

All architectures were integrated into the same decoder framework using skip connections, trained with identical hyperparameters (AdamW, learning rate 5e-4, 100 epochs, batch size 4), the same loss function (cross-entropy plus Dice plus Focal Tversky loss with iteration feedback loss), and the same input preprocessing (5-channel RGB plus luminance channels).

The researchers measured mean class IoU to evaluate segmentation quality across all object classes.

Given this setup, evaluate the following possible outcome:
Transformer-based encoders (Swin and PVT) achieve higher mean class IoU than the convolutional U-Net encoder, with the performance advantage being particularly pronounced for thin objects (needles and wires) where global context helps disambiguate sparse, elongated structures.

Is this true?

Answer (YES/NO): NO